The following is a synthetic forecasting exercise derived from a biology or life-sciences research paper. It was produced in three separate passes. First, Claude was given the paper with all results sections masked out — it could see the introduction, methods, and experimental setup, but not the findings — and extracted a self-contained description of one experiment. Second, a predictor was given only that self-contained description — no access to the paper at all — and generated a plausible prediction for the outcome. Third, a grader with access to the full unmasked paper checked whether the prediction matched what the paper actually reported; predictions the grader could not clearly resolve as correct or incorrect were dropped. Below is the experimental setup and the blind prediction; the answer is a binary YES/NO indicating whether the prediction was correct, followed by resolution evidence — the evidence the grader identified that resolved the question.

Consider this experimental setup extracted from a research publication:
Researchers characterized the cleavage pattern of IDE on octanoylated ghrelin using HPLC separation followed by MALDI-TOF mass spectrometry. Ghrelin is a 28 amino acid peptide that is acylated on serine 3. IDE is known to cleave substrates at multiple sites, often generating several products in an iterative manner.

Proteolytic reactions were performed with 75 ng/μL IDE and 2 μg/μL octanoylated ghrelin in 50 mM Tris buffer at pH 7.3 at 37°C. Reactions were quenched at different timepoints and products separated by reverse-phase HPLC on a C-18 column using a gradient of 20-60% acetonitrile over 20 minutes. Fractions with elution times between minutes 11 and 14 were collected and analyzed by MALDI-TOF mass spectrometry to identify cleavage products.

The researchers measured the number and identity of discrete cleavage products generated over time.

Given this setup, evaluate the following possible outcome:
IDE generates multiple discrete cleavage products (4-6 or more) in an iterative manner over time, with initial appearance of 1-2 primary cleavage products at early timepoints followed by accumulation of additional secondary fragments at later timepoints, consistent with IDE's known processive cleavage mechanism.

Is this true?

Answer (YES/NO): NO